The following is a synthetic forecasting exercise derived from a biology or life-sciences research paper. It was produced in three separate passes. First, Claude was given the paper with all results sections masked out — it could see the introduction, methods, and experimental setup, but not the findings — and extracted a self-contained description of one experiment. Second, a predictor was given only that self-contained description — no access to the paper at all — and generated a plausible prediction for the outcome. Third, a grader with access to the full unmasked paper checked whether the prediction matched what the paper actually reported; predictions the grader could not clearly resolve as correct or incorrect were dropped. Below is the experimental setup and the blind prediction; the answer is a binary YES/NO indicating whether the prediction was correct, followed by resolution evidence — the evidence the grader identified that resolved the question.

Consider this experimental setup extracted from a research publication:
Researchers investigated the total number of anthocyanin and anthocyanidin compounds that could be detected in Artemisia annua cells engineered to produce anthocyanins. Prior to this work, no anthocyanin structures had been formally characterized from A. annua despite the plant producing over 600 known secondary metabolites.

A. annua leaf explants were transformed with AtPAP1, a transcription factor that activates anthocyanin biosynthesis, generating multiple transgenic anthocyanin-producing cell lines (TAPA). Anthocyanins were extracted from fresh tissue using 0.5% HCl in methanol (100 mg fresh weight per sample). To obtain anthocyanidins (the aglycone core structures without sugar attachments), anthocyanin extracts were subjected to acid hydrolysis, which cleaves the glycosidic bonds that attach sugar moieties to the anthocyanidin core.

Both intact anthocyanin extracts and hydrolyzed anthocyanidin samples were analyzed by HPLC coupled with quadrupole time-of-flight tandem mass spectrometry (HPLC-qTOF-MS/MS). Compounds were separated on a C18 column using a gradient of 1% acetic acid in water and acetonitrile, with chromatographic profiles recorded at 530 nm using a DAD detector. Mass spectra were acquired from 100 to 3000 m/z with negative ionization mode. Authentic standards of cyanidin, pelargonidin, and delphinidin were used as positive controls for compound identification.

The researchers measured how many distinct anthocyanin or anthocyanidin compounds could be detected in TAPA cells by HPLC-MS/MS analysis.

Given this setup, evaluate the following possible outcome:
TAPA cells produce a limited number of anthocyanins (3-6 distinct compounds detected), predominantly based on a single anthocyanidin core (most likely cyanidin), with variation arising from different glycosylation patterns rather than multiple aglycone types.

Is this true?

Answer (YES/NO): NO